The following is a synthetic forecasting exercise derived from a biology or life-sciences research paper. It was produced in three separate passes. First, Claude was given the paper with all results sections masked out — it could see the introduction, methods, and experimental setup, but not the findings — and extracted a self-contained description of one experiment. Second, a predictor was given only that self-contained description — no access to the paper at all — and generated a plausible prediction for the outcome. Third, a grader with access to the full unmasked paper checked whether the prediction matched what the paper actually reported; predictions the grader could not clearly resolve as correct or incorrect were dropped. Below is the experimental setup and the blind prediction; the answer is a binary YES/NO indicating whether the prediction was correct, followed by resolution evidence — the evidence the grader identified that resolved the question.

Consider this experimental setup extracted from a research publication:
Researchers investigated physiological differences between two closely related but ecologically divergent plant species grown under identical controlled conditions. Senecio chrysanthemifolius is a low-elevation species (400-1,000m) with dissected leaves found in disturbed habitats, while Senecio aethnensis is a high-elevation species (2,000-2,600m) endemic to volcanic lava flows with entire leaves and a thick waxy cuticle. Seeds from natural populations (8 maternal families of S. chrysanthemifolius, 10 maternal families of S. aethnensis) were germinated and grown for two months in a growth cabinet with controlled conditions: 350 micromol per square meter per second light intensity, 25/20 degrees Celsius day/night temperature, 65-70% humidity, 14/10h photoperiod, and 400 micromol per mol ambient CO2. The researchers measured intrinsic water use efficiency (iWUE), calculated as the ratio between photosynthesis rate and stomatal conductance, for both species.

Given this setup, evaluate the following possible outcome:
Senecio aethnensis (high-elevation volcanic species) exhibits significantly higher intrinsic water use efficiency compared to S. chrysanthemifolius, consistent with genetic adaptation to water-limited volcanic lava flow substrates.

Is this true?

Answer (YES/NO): NO